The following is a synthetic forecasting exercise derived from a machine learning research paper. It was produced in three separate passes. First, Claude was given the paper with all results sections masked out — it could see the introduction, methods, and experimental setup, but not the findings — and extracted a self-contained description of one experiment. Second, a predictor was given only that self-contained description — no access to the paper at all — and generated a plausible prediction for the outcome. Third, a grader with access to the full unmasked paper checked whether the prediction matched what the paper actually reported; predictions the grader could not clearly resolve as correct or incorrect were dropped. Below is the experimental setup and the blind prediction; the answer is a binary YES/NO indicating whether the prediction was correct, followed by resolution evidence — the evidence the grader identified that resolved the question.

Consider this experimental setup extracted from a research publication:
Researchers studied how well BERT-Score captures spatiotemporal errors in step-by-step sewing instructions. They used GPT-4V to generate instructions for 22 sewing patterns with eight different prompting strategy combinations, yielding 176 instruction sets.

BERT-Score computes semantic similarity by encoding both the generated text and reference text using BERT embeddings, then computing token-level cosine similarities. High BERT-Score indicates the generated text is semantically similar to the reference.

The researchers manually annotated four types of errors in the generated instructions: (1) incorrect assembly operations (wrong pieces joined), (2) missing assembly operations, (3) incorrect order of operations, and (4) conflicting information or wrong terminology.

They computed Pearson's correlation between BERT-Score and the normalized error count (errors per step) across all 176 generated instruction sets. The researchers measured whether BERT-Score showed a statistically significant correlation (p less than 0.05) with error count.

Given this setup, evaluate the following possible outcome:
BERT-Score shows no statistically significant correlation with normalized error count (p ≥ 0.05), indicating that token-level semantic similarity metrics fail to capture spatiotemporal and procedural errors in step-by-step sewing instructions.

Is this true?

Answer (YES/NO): YES